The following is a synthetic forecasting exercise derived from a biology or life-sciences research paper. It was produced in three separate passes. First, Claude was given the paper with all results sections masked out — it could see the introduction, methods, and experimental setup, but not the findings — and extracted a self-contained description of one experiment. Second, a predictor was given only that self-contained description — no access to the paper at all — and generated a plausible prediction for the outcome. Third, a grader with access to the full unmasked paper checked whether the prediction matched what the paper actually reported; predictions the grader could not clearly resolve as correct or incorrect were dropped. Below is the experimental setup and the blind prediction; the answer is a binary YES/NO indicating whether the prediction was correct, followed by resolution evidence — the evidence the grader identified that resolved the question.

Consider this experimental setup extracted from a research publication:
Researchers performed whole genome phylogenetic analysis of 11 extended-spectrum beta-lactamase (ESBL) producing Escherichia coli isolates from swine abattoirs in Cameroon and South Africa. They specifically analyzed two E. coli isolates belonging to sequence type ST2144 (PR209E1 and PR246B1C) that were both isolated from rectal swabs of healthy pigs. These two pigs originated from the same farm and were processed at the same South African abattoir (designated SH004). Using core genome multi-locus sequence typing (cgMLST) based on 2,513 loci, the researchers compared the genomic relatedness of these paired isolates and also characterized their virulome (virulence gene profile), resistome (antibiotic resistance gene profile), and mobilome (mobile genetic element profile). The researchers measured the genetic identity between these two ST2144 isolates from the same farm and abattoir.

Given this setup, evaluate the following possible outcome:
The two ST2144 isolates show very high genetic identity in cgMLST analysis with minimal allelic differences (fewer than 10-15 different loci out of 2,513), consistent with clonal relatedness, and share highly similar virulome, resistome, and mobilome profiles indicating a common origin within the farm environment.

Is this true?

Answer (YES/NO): YES